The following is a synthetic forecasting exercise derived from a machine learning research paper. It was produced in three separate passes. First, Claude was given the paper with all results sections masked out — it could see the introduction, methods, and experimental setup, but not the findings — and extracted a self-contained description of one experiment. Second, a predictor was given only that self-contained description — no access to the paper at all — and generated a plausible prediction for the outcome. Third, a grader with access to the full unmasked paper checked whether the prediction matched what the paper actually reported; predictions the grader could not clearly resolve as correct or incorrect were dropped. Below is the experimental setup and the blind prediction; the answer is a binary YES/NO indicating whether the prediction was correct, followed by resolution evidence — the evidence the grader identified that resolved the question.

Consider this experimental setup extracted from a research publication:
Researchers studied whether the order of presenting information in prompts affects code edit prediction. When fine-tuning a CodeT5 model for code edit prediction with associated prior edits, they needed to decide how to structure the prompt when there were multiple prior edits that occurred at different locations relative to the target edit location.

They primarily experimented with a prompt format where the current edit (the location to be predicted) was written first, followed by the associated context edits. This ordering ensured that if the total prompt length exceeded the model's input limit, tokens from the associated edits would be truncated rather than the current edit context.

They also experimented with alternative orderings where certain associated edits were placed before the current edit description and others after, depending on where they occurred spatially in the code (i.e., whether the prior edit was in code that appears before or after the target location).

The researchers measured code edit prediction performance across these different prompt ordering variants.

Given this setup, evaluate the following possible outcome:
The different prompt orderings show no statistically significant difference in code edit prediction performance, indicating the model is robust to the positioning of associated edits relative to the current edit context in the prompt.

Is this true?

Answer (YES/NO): NO